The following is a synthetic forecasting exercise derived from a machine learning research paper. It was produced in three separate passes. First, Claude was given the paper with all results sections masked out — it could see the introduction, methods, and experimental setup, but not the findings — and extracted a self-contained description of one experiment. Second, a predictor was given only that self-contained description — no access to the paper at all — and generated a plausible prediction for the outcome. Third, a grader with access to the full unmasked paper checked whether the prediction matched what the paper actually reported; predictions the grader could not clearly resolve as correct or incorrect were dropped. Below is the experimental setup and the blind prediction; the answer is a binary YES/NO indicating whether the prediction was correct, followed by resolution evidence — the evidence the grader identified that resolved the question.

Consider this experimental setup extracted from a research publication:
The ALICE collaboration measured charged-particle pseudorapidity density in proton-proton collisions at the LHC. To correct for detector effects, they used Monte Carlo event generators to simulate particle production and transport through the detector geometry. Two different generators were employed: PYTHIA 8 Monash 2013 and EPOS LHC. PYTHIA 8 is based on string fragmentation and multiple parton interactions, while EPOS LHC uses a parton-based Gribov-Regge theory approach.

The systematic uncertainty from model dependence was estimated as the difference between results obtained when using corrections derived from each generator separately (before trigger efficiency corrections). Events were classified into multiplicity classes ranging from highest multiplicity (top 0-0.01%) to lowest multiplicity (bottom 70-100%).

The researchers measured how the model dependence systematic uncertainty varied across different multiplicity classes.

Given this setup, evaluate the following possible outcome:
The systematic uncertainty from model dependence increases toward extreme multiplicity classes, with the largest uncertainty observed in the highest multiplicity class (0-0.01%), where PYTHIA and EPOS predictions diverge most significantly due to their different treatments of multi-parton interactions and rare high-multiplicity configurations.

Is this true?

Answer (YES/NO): NO